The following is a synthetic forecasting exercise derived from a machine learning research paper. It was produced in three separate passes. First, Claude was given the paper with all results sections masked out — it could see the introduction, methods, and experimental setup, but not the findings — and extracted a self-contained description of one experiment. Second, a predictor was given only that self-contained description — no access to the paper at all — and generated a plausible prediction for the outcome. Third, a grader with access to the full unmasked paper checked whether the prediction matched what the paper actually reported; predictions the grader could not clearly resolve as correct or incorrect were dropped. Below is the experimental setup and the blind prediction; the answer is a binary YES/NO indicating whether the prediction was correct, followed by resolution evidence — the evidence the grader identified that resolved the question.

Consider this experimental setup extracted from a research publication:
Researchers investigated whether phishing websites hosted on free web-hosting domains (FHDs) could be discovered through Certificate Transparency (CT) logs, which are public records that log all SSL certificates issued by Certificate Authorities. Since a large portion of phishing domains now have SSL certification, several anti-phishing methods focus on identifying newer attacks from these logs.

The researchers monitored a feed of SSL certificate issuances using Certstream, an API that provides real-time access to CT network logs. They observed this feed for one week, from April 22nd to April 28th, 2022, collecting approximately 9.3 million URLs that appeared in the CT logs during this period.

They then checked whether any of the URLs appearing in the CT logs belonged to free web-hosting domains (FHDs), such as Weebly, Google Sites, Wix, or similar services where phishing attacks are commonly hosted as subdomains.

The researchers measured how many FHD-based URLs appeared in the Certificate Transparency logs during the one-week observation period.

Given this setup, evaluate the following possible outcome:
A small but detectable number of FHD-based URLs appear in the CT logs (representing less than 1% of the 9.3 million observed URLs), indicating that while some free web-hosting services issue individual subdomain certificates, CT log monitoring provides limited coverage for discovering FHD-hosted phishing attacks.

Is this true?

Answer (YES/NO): NO